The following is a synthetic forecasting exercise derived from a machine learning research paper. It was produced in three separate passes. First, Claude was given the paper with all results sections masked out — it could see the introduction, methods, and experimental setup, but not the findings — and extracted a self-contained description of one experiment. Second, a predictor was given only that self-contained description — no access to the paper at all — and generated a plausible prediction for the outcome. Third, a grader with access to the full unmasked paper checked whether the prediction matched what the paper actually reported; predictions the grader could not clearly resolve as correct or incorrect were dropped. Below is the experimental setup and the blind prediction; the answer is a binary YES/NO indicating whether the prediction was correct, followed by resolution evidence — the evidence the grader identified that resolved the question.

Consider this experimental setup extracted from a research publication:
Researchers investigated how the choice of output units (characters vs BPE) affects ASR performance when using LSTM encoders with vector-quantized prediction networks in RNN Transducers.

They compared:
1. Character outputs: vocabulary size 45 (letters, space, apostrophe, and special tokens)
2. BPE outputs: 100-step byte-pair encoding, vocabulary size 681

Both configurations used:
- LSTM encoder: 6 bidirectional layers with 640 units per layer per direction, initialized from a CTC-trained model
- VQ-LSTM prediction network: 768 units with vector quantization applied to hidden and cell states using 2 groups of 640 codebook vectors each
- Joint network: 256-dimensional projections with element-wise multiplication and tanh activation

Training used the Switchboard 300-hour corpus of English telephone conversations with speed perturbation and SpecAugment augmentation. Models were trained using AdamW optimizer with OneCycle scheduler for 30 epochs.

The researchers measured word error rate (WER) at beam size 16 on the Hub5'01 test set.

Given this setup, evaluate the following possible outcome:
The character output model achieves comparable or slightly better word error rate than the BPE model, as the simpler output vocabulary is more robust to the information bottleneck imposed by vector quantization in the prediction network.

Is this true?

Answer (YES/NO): YES